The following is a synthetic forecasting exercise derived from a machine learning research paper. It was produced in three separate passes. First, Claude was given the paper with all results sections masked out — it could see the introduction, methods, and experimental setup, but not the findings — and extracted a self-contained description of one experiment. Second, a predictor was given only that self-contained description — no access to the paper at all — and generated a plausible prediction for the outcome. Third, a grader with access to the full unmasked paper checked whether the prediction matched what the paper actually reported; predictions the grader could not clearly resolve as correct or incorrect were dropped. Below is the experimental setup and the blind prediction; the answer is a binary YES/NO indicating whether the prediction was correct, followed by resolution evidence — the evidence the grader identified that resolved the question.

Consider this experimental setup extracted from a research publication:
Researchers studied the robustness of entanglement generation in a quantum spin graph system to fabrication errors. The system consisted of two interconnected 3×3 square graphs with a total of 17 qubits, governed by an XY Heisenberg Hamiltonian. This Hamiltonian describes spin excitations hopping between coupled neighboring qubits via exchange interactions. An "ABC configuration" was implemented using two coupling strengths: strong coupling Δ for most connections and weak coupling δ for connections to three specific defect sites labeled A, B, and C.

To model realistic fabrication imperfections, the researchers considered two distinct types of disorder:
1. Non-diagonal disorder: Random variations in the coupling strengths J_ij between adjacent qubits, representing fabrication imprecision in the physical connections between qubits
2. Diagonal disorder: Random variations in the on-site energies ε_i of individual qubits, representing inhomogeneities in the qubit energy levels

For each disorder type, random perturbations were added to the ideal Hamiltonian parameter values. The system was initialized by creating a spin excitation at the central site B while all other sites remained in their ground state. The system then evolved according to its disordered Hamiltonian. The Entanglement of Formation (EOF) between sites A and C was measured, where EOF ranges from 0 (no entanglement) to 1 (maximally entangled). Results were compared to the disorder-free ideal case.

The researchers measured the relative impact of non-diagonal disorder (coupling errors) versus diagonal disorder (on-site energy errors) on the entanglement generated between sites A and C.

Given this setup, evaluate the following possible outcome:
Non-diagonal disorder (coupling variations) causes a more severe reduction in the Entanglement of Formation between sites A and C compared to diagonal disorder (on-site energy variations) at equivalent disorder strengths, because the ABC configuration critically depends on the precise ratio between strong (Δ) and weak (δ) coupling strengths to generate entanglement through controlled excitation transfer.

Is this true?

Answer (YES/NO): YES